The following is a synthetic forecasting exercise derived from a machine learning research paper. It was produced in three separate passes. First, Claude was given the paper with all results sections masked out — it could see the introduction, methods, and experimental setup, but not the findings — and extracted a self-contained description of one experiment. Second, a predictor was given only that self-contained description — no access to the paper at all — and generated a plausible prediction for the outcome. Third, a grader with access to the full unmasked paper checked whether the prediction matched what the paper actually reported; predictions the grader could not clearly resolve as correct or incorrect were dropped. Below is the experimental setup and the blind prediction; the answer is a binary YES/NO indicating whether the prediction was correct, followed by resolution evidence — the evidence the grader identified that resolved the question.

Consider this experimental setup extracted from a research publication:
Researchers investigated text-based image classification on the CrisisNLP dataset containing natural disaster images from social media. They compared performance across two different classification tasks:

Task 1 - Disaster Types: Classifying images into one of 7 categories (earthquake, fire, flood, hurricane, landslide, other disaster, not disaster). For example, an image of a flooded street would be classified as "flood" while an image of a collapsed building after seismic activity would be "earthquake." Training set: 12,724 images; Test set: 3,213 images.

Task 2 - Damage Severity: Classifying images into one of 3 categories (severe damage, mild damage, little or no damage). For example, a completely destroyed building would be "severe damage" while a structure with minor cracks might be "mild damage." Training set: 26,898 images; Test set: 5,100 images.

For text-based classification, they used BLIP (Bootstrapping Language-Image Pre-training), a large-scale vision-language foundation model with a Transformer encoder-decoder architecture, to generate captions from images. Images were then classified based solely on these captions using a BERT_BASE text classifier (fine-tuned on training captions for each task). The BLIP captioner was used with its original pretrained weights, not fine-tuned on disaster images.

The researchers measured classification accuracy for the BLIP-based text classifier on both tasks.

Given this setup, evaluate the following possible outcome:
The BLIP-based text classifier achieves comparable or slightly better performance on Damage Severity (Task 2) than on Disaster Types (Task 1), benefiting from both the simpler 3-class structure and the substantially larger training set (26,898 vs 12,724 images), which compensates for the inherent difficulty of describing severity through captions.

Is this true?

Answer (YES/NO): YES